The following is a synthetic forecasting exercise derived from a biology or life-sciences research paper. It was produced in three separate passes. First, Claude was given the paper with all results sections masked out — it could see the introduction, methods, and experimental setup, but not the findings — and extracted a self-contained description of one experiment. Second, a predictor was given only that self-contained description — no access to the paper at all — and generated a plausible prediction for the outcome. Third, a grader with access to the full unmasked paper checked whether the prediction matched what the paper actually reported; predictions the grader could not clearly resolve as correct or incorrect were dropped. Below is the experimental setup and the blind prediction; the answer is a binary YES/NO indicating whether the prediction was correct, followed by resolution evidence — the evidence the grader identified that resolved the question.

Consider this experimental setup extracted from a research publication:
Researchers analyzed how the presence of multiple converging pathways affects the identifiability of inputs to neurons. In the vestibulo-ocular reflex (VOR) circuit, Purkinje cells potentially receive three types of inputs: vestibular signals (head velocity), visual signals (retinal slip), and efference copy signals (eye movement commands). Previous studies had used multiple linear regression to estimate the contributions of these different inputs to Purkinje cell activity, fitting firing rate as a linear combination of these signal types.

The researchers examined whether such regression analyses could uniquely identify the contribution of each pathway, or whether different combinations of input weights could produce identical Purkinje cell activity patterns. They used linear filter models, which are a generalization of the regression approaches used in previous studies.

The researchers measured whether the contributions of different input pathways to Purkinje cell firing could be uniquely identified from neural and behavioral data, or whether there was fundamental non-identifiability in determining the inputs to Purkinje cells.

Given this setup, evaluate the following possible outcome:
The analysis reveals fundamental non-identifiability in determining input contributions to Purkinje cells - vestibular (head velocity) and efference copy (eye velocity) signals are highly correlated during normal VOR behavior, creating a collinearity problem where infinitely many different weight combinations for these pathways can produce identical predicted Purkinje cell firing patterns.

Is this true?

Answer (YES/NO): NO